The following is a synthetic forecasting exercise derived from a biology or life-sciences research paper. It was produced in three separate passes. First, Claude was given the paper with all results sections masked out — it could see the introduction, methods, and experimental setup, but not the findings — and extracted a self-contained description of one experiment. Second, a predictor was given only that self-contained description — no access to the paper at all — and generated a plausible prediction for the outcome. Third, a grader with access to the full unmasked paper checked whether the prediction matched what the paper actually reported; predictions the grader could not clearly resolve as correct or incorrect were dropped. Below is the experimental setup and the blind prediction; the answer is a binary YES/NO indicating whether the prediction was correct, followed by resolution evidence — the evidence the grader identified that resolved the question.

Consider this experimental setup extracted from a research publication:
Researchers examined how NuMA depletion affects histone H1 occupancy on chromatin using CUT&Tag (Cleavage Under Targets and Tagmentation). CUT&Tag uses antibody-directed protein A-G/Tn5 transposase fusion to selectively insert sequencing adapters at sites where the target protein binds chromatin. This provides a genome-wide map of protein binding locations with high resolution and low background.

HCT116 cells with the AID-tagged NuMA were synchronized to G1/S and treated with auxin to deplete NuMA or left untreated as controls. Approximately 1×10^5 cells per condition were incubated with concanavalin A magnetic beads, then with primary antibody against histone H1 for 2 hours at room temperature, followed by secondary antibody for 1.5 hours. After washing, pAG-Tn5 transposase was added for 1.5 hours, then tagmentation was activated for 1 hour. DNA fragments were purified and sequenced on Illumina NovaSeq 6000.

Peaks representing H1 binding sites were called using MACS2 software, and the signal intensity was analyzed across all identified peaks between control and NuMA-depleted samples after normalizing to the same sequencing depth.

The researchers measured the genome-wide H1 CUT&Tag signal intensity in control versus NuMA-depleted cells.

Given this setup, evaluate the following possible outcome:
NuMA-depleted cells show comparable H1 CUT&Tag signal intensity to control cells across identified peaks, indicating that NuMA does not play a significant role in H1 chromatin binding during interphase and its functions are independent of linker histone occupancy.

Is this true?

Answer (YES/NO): NO